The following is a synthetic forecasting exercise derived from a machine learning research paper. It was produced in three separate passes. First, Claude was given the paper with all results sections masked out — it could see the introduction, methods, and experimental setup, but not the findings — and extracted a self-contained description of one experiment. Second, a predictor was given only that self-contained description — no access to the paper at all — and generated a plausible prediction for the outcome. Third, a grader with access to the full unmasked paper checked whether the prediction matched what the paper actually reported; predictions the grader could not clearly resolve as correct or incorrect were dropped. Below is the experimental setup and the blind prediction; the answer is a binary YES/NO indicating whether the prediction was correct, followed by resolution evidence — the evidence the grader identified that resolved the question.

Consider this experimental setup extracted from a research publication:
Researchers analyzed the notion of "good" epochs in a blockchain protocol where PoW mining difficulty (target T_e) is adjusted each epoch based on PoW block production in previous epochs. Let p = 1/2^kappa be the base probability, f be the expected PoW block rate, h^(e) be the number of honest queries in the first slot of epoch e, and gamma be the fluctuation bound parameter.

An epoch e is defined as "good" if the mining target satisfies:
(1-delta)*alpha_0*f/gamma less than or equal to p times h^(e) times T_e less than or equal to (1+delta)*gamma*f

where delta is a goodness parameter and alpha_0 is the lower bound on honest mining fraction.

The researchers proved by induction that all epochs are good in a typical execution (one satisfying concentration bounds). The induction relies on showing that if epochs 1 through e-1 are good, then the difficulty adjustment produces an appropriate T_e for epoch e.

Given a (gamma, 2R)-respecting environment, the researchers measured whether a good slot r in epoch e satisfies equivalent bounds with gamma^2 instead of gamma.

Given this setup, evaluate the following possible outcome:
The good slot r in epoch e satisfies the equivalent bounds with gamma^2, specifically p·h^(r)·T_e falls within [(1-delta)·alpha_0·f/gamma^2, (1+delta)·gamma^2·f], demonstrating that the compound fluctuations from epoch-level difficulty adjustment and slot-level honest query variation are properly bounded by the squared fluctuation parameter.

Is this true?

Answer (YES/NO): YES